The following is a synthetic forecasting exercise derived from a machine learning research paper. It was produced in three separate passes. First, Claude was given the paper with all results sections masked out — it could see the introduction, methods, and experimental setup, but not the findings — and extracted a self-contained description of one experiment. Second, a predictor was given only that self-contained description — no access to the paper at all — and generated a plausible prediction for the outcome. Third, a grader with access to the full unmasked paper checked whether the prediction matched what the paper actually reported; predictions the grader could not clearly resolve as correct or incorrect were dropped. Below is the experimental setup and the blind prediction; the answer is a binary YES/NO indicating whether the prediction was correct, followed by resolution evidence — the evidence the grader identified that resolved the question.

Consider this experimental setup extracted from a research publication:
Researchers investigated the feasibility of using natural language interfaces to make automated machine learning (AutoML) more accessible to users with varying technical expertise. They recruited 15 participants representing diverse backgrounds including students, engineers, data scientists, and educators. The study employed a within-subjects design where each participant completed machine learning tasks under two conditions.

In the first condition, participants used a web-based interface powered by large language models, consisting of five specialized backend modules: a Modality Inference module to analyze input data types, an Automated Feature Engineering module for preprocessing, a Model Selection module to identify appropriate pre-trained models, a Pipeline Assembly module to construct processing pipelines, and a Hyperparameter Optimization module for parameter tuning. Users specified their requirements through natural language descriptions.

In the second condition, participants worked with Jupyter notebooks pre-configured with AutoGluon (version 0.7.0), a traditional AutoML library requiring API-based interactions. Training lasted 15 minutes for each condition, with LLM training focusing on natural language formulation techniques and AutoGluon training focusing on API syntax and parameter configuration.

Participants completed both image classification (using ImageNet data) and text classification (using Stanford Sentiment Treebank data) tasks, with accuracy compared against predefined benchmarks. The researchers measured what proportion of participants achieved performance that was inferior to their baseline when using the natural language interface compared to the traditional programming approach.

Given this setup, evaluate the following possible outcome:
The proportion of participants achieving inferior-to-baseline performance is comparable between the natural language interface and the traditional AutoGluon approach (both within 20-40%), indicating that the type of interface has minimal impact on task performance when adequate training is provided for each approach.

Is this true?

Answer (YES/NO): NO